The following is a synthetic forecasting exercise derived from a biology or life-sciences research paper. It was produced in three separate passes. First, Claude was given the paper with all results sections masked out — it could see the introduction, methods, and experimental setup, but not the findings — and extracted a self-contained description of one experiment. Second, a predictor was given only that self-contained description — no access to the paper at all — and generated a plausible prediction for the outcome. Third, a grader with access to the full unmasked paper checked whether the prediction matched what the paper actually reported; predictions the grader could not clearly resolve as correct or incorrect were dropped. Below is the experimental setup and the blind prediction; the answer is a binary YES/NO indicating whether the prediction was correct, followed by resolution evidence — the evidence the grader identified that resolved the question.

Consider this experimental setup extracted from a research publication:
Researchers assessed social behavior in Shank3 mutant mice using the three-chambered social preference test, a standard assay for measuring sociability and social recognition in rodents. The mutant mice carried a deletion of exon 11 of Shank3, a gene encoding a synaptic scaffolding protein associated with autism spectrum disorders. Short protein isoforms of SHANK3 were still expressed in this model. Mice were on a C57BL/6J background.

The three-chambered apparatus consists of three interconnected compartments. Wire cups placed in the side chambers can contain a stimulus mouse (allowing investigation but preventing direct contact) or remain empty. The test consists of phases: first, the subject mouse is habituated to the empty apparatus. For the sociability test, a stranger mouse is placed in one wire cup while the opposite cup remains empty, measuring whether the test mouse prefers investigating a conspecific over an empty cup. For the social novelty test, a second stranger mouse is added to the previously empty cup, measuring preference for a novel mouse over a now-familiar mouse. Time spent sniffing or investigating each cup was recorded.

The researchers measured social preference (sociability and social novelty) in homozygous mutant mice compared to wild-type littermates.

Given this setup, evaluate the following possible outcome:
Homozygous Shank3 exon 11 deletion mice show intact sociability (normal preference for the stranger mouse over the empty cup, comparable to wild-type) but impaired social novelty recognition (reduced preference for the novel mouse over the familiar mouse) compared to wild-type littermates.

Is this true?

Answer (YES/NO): NO